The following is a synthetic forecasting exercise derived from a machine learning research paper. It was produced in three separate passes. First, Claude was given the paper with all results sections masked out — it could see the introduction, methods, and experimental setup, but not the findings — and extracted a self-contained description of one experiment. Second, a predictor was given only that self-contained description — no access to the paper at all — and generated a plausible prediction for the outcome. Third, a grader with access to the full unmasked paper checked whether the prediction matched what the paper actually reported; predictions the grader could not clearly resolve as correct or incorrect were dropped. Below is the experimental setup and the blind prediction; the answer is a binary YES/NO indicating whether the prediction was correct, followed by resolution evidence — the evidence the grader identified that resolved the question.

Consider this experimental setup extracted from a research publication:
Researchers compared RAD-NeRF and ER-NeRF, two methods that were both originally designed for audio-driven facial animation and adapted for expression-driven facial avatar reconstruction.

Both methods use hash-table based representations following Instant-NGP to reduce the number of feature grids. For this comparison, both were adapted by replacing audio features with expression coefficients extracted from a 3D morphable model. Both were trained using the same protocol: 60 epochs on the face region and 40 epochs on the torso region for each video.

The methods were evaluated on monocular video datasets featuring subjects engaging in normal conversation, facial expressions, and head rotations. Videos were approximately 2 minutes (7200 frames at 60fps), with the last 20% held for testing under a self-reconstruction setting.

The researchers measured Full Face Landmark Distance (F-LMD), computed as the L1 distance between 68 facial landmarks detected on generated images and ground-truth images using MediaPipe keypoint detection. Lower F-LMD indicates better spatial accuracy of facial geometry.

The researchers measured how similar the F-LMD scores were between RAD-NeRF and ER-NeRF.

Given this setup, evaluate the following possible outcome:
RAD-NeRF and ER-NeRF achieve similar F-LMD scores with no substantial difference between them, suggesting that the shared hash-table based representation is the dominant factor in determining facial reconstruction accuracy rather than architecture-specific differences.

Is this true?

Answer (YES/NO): NO